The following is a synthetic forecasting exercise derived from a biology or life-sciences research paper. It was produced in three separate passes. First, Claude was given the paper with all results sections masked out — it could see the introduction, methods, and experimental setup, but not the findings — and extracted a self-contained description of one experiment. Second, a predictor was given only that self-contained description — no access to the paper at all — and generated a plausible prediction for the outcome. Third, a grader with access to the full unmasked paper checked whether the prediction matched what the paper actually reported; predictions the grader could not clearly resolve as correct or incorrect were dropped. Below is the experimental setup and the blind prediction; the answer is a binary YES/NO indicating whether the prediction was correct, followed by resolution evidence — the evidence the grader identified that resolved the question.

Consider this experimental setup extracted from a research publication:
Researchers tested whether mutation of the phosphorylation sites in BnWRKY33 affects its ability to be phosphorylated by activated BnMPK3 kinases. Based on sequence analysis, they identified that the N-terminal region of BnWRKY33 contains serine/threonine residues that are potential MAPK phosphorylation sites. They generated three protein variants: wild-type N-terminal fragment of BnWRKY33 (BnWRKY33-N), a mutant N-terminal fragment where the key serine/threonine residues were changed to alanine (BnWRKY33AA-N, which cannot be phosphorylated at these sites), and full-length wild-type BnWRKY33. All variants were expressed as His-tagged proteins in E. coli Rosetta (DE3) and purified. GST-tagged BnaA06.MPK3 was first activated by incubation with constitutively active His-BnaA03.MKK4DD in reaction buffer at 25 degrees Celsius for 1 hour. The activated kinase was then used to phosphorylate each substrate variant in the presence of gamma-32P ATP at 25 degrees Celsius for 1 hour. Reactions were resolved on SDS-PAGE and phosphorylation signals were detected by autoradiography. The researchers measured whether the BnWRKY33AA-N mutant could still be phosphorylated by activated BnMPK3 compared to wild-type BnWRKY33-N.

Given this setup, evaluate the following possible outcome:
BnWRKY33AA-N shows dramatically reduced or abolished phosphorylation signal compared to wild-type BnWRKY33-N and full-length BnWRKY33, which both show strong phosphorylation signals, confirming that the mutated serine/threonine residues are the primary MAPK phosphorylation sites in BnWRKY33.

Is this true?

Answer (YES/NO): YES